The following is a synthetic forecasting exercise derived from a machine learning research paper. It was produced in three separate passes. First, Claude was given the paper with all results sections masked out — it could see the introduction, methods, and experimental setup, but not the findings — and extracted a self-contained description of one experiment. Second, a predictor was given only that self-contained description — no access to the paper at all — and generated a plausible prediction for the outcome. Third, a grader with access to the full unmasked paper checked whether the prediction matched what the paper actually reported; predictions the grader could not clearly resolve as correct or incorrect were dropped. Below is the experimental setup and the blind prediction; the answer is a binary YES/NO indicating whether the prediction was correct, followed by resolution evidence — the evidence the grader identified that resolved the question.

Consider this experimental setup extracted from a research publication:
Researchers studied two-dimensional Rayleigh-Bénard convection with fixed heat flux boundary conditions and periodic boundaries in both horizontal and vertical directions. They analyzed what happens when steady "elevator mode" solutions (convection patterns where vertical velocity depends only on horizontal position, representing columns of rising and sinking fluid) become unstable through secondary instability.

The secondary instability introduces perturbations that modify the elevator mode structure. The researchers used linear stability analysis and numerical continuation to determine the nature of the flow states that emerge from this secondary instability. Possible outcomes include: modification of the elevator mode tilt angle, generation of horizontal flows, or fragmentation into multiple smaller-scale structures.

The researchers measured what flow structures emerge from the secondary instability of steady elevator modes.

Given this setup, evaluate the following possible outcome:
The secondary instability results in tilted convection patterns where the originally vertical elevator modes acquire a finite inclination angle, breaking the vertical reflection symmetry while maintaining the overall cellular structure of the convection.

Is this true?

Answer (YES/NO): YES